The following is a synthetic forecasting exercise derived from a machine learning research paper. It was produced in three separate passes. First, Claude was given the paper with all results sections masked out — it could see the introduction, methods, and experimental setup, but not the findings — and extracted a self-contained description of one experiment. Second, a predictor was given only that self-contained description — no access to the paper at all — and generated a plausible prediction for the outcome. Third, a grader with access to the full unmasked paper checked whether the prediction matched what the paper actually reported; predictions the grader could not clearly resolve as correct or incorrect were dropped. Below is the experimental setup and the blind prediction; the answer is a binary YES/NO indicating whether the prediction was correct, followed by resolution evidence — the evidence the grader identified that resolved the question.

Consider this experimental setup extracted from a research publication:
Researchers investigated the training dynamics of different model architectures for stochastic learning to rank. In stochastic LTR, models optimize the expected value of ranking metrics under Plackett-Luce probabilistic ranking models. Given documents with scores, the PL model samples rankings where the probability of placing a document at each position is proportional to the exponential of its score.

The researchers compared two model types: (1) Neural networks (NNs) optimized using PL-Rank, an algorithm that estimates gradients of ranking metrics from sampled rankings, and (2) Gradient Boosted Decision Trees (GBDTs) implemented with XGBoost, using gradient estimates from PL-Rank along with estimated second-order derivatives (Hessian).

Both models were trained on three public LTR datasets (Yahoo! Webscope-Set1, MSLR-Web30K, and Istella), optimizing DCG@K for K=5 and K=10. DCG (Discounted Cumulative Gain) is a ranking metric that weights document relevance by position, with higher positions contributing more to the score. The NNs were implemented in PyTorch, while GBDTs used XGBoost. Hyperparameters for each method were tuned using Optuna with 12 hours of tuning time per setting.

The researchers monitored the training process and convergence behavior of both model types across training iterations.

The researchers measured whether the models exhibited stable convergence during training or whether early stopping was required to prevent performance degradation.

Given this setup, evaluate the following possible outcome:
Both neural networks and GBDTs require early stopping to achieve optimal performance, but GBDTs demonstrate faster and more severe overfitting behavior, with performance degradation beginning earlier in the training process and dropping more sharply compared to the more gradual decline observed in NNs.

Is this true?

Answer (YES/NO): NO